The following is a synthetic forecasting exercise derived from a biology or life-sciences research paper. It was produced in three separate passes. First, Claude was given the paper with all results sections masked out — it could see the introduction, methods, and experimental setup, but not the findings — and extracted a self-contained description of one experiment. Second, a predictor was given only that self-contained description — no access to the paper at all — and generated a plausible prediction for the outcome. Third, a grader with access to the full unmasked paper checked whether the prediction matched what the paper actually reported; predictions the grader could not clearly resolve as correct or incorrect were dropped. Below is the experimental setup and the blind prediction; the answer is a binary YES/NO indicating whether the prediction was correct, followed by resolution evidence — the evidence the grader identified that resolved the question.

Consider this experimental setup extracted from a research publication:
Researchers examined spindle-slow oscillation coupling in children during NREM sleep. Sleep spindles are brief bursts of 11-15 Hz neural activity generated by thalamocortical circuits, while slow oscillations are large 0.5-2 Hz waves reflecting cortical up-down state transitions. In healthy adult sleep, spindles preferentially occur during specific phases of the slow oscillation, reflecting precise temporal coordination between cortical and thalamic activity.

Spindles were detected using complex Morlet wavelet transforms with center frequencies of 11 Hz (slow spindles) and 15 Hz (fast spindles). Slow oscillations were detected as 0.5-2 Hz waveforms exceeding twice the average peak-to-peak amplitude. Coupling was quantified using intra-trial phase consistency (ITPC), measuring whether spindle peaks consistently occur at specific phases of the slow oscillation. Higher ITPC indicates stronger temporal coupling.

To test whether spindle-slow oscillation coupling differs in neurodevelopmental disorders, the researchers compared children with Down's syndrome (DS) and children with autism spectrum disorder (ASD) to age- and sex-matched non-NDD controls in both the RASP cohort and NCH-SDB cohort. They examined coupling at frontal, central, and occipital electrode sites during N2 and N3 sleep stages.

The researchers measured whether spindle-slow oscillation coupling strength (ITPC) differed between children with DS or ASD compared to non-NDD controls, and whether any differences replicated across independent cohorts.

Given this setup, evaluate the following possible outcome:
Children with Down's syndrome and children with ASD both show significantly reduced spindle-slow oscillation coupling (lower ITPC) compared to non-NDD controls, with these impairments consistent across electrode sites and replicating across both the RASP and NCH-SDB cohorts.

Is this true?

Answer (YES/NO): NO